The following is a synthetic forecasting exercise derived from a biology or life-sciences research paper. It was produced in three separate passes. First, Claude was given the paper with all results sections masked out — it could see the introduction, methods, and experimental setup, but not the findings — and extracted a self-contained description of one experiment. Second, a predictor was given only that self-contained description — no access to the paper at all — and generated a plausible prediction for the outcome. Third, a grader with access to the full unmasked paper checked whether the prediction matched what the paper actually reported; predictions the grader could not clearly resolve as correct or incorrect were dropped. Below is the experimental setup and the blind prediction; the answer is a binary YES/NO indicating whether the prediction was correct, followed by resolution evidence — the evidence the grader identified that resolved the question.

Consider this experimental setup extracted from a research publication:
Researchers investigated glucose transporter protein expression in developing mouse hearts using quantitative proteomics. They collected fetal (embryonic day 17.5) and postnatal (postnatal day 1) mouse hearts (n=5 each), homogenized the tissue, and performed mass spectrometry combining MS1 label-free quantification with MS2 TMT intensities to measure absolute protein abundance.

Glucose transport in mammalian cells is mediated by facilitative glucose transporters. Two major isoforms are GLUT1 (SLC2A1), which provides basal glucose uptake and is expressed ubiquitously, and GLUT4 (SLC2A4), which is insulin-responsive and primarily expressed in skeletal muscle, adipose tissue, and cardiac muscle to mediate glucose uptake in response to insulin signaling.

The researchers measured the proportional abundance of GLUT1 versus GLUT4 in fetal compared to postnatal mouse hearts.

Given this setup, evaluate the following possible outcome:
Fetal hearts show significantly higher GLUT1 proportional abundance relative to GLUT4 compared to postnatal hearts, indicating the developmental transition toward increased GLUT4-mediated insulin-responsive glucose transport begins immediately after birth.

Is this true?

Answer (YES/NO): YES